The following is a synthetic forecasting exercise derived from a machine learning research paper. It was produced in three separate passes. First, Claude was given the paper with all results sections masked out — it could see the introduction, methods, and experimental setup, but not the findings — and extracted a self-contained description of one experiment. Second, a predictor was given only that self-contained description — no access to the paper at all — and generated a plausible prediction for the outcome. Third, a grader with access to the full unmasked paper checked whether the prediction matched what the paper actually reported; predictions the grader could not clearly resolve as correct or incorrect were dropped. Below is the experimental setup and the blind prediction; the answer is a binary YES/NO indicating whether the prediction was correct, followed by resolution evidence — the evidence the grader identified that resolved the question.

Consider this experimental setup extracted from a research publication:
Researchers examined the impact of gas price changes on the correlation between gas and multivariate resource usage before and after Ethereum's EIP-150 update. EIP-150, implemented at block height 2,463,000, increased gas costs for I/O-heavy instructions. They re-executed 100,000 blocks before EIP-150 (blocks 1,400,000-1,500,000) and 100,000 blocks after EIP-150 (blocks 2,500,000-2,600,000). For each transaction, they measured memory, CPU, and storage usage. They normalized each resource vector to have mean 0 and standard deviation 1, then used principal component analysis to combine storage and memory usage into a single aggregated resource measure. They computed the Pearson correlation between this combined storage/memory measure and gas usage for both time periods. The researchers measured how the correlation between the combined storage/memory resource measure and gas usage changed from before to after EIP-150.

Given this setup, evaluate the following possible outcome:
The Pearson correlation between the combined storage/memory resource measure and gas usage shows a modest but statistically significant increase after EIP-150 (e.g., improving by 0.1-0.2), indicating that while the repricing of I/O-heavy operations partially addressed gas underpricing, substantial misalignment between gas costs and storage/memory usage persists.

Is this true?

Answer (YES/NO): NO